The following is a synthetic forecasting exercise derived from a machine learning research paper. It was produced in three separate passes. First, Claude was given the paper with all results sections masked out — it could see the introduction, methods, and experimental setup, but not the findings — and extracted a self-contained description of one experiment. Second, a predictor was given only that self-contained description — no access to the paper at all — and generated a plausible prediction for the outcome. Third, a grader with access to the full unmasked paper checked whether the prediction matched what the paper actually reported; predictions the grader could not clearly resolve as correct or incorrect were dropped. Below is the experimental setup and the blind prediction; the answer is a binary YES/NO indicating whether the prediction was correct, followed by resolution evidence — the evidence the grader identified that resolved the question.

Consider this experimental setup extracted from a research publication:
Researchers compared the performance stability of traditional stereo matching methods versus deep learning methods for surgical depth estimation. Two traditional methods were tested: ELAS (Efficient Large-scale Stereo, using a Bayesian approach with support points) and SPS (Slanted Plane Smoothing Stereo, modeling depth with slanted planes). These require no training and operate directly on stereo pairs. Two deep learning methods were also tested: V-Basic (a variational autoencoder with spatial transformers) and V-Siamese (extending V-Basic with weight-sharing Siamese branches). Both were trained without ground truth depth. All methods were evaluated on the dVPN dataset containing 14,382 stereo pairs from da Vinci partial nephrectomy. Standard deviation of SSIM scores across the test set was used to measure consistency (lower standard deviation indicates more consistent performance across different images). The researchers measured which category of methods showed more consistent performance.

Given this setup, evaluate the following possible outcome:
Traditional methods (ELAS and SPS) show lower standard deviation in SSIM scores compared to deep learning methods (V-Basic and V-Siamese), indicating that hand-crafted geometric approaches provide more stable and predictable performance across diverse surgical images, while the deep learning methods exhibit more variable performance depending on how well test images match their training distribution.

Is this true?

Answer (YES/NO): NO